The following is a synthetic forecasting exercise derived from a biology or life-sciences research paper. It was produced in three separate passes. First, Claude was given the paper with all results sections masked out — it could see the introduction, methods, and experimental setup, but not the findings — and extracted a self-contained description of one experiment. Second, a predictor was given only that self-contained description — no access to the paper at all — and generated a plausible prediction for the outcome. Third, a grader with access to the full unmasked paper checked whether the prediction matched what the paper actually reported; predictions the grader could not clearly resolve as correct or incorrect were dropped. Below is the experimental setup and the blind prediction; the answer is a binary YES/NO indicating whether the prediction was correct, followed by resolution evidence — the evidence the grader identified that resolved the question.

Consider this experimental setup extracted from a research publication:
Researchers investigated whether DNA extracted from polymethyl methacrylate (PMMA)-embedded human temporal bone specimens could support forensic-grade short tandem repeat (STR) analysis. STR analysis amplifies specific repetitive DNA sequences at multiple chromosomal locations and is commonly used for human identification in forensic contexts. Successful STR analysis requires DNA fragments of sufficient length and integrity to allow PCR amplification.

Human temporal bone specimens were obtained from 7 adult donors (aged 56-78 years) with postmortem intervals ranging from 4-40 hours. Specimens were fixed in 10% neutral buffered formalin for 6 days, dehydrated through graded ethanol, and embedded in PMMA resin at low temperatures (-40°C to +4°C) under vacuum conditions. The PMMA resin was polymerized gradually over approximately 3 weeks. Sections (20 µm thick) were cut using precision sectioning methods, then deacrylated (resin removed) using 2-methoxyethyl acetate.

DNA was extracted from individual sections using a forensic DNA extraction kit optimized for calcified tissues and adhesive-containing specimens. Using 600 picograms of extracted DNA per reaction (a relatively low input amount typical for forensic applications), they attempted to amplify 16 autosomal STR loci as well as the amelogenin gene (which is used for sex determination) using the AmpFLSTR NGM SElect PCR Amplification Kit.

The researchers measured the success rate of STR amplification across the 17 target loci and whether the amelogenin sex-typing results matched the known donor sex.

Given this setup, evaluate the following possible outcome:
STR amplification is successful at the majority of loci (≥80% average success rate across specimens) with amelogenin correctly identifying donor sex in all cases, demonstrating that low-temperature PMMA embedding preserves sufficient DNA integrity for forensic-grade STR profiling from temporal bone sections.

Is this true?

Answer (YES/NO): YES